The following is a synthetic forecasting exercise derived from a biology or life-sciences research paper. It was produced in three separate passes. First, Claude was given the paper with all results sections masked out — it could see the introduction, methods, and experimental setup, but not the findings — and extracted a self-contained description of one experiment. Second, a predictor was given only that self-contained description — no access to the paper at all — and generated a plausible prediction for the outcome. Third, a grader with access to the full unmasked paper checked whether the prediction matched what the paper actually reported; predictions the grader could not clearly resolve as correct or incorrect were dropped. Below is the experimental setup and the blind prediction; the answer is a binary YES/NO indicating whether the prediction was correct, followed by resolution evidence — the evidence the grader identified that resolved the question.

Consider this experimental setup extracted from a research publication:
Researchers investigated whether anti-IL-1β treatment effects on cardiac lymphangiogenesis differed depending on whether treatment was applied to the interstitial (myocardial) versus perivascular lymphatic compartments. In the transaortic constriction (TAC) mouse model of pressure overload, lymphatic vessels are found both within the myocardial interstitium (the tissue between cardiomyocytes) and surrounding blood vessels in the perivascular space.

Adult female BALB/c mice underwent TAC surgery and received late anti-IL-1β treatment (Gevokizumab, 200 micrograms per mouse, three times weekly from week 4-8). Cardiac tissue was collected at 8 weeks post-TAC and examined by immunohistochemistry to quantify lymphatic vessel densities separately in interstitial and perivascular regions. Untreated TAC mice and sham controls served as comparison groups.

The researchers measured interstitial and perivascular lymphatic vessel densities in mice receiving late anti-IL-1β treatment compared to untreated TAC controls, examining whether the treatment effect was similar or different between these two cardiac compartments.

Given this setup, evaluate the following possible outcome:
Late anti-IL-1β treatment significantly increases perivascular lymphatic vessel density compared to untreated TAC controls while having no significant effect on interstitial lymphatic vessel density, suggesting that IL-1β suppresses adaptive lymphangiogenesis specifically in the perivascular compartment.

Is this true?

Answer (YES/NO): NO